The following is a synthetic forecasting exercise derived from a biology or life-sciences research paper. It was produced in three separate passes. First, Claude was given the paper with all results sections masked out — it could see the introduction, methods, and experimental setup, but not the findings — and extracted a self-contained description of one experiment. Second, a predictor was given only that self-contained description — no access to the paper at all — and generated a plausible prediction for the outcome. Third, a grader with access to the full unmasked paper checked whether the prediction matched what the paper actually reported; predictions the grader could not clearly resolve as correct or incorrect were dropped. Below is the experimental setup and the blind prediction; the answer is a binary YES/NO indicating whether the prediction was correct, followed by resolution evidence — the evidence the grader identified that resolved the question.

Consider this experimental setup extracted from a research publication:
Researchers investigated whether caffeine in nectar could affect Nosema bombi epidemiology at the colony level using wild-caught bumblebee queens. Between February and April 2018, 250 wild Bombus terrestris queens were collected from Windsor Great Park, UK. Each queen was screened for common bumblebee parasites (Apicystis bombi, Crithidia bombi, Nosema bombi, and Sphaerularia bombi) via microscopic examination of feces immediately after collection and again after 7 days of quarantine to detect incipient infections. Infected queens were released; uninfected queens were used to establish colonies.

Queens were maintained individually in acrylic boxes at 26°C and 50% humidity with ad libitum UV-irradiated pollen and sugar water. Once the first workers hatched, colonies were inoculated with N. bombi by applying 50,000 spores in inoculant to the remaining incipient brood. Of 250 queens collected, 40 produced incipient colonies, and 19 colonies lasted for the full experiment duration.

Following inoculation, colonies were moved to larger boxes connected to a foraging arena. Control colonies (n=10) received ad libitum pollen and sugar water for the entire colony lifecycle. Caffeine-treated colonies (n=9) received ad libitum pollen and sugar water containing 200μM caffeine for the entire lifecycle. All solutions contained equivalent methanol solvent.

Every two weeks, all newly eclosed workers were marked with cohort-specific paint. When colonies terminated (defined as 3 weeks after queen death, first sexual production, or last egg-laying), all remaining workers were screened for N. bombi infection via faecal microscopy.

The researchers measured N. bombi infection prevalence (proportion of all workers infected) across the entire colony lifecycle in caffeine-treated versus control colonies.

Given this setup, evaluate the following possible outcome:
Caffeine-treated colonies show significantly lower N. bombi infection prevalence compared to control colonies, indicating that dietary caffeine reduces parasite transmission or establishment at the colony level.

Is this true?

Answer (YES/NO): YES